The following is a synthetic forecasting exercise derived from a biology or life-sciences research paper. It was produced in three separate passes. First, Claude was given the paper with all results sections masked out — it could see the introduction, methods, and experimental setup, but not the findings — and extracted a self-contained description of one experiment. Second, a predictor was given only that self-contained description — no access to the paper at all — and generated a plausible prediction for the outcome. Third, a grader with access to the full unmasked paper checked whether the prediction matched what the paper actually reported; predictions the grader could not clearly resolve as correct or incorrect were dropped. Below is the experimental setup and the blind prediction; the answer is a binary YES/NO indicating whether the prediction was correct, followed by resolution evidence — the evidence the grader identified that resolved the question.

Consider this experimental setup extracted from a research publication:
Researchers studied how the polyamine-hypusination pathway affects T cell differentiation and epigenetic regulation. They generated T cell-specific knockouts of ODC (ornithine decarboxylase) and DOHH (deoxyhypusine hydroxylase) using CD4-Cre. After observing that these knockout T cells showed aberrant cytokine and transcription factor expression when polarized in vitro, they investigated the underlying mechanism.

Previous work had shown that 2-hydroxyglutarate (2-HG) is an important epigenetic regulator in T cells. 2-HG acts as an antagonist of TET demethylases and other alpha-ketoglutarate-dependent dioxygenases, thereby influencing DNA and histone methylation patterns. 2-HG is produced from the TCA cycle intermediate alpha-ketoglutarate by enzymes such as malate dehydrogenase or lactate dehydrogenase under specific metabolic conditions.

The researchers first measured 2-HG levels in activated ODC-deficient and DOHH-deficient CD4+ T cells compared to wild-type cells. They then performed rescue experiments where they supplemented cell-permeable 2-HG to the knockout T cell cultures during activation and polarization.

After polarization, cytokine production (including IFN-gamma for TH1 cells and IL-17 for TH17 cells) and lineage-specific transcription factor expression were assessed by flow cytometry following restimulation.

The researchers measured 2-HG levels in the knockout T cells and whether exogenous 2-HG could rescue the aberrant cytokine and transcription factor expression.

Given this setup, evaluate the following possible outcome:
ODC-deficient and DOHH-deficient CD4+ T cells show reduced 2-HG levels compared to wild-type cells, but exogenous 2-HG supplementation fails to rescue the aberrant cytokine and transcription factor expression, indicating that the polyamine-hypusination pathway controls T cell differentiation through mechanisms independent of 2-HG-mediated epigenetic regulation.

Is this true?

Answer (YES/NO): NO